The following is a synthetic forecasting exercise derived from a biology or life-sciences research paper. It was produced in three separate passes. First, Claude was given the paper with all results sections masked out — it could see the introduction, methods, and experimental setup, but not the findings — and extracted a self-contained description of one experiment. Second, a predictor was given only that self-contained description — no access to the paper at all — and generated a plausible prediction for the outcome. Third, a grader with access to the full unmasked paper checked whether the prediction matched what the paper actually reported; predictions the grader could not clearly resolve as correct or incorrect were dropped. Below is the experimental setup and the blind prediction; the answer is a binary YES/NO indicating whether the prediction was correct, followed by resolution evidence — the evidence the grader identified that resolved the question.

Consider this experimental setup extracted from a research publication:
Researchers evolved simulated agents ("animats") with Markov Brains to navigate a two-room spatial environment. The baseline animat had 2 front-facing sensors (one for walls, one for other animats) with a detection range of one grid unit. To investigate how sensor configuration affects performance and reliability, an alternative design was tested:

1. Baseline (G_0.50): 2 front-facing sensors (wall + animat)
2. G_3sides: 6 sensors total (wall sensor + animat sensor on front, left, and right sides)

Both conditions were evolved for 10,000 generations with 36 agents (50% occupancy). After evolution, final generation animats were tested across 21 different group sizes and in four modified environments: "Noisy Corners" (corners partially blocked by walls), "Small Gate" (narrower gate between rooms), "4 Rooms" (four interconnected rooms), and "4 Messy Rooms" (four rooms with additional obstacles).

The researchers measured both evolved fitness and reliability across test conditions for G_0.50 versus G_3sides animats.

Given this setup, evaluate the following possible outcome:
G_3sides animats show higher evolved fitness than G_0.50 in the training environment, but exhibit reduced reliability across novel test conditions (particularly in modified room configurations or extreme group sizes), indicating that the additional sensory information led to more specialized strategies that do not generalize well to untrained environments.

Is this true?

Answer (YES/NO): NO